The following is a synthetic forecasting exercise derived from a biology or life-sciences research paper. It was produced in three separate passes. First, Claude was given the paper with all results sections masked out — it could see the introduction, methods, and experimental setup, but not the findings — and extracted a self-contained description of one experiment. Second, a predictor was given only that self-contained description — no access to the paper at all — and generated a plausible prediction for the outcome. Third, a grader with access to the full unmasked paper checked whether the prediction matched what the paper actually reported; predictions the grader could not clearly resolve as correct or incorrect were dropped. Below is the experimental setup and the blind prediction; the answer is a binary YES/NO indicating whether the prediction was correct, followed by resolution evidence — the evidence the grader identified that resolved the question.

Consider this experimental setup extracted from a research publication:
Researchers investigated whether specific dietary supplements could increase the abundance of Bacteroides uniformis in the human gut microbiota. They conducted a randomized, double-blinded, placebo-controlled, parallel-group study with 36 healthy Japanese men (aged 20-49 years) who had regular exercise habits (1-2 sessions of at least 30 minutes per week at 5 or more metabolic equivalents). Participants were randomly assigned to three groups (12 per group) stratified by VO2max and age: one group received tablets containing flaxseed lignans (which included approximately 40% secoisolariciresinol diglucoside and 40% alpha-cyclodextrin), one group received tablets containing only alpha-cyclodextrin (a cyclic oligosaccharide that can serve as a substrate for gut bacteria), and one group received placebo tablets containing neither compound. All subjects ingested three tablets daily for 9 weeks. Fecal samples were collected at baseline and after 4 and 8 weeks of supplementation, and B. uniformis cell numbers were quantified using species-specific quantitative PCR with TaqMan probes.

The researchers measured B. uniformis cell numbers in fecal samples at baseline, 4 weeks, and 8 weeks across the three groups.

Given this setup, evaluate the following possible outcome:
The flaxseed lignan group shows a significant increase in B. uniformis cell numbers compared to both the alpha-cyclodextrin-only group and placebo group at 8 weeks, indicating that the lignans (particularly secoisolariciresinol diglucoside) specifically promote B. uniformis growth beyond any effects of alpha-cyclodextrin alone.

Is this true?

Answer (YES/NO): NO